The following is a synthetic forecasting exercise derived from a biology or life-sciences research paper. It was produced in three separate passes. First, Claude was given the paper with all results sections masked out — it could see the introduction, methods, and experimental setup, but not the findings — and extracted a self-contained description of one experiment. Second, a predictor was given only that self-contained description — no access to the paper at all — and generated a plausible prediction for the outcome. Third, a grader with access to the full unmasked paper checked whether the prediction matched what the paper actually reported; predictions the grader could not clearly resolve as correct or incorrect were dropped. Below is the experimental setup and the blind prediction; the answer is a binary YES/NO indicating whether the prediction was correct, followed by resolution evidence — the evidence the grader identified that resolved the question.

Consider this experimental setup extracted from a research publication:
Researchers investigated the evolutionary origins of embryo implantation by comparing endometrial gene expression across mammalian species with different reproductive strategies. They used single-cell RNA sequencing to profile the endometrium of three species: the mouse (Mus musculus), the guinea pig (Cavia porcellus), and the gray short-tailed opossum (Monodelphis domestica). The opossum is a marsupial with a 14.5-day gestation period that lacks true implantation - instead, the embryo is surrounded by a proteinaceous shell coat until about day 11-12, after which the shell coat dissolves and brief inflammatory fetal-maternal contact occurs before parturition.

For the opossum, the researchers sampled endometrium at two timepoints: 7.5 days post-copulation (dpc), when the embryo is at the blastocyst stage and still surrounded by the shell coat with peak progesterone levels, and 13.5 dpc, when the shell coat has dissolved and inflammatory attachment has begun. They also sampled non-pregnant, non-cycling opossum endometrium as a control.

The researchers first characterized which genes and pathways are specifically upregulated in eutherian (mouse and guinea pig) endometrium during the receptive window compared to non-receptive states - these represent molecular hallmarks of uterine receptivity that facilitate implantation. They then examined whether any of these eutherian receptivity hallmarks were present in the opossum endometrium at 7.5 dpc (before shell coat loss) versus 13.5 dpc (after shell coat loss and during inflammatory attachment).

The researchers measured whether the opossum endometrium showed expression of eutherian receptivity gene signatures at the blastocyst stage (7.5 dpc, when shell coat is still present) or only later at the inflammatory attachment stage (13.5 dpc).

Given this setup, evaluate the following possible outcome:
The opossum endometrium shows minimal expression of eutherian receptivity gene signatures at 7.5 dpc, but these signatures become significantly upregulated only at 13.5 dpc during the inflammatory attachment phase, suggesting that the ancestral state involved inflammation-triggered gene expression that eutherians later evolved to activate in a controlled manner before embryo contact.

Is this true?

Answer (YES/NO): NO